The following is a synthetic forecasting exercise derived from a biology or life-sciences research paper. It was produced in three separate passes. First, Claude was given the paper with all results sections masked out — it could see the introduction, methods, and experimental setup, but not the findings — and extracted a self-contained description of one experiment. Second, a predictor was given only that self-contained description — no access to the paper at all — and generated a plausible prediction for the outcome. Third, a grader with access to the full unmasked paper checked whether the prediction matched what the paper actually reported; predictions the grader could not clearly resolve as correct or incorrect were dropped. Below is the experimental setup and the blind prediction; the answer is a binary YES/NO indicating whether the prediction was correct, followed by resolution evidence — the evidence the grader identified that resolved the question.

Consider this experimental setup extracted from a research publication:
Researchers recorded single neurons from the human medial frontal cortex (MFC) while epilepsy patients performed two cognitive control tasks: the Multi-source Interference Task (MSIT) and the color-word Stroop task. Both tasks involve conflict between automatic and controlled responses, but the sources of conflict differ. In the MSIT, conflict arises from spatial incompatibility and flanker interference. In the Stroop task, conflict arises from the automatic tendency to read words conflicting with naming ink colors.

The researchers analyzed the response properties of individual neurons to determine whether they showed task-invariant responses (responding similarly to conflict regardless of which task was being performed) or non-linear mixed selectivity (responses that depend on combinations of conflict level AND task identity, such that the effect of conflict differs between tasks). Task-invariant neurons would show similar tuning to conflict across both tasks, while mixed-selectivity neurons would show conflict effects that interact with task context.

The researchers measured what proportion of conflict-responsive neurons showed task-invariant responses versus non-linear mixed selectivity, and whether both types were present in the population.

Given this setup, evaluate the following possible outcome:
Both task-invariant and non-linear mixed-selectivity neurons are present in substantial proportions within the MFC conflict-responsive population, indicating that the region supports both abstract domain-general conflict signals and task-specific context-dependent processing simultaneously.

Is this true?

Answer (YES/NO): YES